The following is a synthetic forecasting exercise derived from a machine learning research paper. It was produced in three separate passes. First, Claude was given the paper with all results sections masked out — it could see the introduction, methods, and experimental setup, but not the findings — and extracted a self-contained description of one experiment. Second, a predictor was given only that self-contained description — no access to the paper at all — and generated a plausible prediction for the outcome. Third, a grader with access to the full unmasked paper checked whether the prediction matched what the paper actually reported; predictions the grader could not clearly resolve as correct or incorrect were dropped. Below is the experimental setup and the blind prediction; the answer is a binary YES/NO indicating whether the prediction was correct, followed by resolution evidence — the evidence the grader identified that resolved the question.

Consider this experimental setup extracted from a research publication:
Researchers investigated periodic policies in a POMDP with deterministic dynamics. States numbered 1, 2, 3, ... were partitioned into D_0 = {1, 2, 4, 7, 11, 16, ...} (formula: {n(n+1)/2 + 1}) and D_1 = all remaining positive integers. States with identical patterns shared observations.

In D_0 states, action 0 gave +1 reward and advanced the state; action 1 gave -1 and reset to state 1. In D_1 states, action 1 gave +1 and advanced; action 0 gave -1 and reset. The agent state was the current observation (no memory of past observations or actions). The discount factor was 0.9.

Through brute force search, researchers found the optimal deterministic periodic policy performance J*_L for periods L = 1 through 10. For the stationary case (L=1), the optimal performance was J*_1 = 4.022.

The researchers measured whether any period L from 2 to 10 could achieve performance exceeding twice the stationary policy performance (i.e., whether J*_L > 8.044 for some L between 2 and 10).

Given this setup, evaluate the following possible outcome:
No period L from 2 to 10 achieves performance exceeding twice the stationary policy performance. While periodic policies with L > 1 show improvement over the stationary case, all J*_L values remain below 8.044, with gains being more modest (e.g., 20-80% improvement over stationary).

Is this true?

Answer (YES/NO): NO